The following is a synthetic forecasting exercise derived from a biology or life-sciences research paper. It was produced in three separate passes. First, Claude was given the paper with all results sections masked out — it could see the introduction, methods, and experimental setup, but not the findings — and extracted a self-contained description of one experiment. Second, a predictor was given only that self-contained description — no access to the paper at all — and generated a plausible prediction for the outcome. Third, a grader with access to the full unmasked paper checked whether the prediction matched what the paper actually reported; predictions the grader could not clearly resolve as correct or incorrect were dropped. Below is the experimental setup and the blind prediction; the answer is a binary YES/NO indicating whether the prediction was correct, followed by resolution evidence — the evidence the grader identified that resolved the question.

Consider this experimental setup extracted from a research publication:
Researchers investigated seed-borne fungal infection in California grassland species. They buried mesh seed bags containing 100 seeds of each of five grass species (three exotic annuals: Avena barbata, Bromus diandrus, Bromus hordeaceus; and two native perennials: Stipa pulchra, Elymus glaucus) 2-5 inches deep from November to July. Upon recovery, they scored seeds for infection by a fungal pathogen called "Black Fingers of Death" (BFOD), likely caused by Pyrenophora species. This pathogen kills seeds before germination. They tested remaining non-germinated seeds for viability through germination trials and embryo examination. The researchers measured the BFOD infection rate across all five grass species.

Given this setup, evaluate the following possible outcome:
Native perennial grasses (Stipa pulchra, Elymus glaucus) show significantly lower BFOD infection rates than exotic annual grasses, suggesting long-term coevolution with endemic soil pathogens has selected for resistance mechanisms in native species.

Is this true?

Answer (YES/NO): NO